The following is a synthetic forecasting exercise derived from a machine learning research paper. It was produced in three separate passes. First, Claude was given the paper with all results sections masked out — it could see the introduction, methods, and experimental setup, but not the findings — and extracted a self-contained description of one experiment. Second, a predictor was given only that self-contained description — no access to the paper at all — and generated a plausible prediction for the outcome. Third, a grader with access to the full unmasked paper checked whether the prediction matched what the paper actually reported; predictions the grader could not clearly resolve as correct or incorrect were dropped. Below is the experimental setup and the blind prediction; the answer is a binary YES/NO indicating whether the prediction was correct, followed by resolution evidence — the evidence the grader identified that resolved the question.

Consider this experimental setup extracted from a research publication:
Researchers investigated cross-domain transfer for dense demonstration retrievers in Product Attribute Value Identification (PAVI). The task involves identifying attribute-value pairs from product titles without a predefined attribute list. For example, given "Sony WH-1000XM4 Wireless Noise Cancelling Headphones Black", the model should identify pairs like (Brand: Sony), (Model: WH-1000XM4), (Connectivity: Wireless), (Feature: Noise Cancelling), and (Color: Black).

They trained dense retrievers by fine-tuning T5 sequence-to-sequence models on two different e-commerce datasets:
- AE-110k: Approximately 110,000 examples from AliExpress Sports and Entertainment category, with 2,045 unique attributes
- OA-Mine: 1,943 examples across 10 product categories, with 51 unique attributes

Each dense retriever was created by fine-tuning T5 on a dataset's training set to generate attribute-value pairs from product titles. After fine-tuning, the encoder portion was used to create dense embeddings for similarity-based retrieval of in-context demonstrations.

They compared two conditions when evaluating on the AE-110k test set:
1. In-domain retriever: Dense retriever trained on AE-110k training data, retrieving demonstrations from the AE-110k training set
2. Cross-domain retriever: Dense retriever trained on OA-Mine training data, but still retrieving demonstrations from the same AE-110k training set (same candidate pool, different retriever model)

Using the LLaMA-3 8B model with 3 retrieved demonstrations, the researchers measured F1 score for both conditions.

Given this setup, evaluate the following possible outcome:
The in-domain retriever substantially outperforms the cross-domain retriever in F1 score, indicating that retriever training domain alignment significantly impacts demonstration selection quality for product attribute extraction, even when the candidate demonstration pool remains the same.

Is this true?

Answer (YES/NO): NO